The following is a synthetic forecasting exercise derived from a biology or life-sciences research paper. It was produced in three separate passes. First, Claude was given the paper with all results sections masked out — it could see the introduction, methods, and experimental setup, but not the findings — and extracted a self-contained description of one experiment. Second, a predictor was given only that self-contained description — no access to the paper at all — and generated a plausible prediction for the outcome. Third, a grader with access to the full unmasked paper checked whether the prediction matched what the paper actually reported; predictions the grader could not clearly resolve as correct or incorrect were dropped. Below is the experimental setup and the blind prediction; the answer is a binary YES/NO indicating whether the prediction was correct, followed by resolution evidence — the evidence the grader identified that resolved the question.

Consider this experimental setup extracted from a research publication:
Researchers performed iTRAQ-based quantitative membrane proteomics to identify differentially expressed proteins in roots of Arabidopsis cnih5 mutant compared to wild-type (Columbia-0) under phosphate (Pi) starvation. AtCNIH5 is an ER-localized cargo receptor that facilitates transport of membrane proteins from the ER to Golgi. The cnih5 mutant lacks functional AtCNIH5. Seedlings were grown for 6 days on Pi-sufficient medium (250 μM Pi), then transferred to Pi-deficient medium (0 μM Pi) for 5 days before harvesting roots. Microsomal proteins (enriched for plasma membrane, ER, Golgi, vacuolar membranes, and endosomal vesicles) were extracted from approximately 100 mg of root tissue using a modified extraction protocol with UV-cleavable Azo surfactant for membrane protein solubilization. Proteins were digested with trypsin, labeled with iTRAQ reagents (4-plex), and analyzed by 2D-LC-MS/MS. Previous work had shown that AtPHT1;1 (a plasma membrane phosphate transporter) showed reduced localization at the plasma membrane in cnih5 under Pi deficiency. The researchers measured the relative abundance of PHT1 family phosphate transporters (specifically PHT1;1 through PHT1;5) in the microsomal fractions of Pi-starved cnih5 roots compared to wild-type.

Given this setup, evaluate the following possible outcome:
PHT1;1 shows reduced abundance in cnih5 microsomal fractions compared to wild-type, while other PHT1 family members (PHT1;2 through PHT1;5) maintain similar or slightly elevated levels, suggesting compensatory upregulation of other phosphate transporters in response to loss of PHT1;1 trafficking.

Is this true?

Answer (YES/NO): NO